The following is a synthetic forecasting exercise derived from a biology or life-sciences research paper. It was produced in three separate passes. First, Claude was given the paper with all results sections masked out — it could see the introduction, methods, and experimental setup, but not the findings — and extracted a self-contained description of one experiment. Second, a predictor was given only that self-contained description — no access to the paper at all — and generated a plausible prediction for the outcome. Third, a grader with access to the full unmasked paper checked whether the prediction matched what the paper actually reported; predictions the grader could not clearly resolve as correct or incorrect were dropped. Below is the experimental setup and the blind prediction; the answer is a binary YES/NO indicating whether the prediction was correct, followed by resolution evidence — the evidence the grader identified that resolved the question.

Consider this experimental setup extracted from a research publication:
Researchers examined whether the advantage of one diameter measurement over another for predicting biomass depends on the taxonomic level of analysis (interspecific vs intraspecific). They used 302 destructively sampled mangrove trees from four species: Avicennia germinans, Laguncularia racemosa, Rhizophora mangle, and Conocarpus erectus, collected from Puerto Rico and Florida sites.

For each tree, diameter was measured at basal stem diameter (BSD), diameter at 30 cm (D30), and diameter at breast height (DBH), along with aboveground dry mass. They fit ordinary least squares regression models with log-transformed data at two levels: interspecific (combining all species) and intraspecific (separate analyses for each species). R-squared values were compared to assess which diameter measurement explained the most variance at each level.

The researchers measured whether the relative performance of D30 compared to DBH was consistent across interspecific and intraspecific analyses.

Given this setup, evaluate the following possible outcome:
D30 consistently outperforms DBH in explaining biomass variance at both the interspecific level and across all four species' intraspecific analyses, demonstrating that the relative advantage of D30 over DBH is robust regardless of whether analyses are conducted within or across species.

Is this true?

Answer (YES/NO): NO